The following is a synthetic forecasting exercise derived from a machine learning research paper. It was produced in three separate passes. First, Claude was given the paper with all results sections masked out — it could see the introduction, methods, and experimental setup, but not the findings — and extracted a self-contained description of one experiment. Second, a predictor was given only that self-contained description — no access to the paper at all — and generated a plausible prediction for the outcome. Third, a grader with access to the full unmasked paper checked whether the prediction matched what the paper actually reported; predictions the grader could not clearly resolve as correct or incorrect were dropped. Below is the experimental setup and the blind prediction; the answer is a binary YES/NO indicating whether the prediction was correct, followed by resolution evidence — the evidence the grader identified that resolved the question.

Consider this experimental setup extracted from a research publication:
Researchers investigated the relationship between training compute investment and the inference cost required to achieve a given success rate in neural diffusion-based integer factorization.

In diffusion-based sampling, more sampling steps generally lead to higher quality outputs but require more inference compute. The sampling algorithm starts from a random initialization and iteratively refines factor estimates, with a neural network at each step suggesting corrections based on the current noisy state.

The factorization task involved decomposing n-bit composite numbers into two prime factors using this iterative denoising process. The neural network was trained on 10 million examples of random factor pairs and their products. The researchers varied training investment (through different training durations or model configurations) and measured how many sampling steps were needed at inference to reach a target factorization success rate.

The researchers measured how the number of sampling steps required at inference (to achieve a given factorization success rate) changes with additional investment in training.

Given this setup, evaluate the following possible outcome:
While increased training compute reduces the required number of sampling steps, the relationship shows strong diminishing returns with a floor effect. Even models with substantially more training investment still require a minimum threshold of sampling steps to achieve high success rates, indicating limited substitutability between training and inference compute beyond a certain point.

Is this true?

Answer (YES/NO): NO